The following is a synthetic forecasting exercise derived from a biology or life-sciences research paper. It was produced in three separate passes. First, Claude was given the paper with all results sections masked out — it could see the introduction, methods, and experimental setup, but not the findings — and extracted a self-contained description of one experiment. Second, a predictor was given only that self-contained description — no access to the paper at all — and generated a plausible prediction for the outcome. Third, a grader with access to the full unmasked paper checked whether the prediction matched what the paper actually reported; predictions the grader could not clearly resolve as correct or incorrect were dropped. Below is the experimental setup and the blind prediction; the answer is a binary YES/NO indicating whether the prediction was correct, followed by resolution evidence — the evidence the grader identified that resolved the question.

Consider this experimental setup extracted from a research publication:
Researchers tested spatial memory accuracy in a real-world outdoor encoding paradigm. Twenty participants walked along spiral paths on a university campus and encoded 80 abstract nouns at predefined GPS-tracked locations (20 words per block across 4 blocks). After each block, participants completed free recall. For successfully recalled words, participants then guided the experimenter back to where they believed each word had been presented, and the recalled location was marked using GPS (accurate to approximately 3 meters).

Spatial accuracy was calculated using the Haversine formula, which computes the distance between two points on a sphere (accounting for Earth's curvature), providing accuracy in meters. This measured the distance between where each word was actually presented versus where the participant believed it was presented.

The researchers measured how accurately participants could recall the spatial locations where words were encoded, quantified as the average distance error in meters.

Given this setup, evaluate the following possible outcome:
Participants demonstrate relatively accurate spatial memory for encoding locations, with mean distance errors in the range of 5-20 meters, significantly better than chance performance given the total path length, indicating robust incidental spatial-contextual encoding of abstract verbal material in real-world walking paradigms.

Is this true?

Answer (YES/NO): YES